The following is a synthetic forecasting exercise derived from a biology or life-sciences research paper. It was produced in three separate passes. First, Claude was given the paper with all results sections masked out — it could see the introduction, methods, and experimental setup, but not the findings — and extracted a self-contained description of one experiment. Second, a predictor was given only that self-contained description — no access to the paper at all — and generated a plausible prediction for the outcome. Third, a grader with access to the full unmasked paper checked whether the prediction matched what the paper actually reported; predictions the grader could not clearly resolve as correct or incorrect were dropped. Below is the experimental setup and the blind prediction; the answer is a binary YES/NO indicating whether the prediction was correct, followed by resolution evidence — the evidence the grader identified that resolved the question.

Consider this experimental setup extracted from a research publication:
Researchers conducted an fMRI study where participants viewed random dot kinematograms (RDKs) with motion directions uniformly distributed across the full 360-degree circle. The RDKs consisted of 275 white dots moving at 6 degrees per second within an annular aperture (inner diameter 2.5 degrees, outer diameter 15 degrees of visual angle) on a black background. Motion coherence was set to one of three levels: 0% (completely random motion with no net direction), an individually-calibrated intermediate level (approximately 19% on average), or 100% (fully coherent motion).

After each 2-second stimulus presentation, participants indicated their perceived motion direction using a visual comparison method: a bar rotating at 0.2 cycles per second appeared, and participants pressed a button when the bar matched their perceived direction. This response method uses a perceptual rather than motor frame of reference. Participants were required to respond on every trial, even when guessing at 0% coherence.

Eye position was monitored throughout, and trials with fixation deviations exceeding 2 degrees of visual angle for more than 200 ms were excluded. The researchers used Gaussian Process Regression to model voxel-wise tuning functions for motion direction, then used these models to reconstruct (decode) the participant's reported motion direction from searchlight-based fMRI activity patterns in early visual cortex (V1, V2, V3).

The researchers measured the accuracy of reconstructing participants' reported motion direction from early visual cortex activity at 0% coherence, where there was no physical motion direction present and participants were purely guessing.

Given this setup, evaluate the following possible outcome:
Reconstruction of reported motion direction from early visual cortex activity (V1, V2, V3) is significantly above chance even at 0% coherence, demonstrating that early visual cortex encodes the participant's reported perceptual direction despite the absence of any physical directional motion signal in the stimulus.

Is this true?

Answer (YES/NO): YES